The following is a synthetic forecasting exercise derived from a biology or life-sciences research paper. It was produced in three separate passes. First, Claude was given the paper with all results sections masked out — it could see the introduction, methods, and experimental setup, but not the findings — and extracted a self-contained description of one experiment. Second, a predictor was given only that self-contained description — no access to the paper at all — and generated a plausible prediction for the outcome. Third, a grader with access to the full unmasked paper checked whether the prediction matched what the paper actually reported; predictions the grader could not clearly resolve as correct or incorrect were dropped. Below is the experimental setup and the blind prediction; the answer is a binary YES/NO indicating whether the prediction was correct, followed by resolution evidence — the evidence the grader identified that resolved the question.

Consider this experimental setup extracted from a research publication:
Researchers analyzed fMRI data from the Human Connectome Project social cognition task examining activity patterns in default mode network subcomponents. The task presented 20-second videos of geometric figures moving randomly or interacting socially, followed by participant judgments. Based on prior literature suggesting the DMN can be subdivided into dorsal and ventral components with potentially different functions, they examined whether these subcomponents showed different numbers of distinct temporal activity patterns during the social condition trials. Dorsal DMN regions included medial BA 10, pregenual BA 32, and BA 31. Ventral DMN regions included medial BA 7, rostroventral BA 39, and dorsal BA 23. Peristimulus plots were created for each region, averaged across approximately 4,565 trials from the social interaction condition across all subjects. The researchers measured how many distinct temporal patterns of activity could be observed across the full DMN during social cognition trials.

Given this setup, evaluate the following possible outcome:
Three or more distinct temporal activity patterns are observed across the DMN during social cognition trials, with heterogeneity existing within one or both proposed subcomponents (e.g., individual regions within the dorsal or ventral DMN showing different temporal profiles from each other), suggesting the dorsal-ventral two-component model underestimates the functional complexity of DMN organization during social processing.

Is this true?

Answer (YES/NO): YES